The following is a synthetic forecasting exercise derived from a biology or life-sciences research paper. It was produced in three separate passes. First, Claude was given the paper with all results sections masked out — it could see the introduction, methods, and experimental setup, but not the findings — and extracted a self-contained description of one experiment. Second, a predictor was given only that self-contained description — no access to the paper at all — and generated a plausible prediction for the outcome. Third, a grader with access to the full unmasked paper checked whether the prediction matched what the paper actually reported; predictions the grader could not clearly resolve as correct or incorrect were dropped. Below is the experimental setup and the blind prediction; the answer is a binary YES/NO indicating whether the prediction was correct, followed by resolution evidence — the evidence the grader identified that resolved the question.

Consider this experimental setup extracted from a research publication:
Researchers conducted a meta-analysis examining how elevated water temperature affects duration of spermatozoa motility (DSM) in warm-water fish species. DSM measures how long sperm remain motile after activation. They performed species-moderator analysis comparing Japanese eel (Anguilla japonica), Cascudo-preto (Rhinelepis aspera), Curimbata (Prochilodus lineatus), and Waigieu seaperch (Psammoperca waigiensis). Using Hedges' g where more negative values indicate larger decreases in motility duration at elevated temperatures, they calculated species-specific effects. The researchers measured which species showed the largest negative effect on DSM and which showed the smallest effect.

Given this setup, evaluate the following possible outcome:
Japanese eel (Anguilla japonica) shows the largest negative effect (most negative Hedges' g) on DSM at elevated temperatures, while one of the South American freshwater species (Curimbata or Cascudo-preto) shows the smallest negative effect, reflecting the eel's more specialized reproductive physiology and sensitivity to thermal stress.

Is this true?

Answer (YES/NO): NO